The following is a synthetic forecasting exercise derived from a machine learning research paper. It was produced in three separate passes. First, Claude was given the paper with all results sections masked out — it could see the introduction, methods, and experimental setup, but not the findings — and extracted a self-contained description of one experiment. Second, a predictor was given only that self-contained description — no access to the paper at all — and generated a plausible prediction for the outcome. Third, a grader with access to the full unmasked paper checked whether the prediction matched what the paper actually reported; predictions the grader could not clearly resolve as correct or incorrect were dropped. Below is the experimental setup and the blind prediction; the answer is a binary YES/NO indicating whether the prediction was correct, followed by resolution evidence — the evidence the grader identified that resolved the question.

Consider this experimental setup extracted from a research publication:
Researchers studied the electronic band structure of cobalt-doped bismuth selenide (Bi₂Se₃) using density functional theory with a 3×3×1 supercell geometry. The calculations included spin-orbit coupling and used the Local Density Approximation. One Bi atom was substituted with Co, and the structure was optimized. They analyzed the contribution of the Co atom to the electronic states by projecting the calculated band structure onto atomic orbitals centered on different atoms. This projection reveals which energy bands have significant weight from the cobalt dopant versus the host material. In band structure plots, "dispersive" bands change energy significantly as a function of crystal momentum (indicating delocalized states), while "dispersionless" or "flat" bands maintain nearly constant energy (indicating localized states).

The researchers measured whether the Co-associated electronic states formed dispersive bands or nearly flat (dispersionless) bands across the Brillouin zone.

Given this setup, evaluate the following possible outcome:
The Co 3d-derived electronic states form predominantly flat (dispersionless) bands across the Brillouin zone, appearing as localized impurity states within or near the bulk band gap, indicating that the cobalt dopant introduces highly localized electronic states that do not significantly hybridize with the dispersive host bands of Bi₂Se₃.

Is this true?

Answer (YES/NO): NO